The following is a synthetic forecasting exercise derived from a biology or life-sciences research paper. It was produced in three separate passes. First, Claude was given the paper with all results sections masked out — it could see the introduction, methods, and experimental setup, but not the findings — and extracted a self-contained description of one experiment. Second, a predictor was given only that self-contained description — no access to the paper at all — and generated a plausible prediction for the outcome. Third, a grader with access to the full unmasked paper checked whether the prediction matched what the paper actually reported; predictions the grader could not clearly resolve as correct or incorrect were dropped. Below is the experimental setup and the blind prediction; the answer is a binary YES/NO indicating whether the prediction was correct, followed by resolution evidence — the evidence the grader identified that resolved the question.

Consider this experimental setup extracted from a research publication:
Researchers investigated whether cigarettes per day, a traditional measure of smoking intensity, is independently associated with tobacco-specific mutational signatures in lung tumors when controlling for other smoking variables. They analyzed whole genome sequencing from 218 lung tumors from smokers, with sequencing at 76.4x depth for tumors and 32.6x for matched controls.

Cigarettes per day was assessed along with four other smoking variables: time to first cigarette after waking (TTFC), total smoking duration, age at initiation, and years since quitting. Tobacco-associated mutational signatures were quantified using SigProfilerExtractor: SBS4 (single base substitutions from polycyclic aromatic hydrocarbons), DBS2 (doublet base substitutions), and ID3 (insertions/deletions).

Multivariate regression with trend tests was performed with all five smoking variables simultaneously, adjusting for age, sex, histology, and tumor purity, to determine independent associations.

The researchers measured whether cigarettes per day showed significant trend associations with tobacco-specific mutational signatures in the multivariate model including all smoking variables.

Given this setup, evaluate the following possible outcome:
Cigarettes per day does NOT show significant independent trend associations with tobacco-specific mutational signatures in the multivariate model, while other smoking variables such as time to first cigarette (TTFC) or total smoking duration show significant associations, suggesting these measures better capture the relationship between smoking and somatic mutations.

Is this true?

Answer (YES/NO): YES